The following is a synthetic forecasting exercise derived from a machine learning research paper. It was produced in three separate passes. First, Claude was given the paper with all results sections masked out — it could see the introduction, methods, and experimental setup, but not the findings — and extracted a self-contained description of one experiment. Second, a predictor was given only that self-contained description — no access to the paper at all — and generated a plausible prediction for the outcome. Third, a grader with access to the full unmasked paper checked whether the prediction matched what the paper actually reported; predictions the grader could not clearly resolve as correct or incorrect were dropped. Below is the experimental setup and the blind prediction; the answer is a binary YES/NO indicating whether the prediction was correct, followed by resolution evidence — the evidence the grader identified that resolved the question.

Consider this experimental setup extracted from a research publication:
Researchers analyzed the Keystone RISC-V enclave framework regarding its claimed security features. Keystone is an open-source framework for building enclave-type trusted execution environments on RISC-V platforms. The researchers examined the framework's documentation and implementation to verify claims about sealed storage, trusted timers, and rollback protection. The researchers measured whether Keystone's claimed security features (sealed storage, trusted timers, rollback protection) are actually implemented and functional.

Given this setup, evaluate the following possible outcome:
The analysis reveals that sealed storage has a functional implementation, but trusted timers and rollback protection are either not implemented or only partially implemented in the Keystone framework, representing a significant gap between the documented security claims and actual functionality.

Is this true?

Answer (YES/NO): NO